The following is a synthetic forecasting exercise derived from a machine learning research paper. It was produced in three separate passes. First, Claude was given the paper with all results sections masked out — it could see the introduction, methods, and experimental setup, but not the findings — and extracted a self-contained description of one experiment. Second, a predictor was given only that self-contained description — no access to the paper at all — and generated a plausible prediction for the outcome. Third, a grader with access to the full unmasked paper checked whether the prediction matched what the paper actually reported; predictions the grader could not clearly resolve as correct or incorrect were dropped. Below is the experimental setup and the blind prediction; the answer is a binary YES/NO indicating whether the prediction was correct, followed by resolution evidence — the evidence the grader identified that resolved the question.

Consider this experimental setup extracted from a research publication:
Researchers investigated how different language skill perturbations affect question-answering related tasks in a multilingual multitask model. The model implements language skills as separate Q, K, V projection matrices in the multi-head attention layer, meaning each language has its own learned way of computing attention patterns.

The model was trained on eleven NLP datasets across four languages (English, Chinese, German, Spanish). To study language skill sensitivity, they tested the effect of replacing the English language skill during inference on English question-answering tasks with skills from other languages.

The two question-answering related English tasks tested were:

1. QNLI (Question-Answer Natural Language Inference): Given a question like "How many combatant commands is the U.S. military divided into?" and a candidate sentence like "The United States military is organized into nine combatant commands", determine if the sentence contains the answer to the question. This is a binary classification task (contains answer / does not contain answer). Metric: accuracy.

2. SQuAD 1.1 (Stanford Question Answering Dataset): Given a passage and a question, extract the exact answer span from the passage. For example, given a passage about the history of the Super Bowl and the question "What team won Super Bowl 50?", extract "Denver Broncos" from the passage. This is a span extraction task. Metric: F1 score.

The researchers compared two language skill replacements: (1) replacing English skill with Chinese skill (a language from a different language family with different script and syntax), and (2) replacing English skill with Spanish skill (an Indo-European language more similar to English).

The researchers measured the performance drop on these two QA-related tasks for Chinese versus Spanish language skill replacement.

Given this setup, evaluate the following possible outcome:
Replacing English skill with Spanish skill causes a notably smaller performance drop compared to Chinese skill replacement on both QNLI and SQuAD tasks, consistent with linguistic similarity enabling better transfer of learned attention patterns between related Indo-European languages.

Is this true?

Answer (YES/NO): YES